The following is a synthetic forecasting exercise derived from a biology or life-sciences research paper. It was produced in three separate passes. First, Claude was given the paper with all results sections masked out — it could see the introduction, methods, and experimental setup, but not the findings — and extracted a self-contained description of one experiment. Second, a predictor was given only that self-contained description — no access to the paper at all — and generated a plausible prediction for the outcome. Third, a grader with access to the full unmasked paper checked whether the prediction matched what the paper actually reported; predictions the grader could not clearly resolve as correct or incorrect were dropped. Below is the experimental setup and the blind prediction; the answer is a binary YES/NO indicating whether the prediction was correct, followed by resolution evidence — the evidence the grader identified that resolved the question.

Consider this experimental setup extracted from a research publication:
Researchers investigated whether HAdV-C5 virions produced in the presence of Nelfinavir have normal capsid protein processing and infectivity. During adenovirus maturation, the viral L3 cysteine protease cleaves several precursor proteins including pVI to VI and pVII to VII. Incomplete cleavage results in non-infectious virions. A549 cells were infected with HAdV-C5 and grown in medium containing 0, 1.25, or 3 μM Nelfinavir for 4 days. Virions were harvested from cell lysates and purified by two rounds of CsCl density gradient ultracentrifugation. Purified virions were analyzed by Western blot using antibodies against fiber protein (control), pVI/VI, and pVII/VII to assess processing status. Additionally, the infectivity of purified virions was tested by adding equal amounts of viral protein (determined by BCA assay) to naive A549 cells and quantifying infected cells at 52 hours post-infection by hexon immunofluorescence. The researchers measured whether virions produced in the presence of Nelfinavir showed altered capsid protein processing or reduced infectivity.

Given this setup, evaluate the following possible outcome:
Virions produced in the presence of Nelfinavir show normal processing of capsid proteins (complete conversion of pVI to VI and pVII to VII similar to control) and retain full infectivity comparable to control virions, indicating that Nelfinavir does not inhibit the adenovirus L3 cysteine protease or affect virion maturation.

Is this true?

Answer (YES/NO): YES